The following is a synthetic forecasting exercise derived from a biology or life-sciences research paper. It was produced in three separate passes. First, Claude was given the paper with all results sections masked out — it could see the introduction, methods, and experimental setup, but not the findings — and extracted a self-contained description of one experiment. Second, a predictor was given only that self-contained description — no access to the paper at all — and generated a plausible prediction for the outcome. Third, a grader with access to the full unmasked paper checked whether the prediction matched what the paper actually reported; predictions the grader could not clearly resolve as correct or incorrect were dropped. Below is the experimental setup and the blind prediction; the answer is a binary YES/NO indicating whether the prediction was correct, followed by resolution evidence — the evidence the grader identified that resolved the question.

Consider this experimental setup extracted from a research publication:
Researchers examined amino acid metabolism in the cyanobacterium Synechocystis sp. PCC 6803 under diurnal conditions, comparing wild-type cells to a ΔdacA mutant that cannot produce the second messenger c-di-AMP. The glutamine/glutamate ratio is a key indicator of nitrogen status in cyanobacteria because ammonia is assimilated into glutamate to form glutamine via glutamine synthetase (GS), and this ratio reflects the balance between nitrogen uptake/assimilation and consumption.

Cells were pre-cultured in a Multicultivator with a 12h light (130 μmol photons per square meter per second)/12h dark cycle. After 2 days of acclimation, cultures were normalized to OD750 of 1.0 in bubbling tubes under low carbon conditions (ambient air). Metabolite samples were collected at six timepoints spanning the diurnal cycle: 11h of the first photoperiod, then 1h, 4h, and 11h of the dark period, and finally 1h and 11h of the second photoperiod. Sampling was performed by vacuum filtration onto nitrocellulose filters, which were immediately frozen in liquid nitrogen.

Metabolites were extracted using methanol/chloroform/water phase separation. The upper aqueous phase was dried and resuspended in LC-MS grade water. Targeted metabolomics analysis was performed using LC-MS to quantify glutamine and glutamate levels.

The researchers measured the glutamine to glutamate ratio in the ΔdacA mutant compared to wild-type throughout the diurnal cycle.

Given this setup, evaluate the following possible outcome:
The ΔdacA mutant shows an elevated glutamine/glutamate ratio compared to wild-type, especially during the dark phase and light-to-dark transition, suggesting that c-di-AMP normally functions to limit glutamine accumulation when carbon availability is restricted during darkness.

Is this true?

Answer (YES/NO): YES